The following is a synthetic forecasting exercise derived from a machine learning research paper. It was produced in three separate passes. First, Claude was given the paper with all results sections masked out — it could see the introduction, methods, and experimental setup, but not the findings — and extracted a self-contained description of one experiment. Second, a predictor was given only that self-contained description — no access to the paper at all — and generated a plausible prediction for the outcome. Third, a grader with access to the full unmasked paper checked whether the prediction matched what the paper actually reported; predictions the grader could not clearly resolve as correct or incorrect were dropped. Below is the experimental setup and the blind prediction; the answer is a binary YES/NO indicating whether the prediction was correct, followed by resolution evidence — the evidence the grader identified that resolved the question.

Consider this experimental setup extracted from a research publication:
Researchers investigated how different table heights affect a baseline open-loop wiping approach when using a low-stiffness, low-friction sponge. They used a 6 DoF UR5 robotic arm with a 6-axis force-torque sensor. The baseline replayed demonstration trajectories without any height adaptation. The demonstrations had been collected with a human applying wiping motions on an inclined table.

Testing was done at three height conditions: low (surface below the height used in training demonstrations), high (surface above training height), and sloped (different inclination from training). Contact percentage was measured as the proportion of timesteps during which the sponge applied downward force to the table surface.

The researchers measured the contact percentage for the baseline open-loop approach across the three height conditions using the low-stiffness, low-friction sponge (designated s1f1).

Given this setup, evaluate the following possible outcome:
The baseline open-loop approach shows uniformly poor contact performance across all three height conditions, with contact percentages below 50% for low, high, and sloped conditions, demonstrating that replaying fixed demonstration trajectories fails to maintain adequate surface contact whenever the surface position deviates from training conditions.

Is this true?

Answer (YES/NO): YES